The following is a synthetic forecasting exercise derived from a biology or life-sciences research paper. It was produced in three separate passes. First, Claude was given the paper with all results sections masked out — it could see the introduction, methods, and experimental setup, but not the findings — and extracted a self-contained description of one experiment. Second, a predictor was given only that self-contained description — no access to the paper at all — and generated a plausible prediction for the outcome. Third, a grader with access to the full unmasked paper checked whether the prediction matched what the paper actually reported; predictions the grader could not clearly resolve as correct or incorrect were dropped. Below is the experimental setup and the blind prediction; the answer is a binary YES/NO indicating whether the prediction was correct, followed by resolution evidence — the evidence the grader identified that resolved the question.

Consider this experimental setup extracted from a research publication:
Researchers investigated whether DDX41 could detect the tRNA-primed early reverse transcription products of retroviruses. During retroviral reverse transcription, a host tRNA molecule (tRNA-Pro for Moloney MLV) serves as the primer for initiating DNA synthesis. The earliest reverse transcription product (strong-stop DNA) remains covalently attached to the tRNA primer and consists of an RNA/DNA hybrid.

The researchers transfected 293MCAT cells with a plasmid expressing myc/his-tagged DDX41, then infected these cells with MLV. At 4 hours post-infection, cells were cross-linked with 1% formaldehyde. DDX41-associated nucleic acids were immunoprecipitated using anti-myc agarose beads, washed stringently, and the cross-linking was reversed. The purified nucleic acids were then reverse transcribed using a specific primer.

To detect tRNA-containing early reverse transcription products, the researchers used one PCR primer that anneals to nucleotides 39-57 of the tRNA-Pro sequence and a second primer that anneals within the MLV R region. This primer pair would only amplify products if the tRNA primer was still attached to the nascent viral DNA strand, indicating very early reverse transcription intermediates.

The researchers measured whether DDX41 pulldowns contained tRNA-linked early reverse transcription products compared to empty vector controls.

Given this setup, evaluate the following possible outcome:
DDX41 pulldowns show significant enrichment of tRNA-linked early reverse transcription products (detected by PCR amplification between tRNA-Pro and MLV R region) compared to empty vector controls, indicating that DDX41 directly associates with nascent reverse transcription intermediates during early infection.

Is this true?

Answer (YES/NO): YES